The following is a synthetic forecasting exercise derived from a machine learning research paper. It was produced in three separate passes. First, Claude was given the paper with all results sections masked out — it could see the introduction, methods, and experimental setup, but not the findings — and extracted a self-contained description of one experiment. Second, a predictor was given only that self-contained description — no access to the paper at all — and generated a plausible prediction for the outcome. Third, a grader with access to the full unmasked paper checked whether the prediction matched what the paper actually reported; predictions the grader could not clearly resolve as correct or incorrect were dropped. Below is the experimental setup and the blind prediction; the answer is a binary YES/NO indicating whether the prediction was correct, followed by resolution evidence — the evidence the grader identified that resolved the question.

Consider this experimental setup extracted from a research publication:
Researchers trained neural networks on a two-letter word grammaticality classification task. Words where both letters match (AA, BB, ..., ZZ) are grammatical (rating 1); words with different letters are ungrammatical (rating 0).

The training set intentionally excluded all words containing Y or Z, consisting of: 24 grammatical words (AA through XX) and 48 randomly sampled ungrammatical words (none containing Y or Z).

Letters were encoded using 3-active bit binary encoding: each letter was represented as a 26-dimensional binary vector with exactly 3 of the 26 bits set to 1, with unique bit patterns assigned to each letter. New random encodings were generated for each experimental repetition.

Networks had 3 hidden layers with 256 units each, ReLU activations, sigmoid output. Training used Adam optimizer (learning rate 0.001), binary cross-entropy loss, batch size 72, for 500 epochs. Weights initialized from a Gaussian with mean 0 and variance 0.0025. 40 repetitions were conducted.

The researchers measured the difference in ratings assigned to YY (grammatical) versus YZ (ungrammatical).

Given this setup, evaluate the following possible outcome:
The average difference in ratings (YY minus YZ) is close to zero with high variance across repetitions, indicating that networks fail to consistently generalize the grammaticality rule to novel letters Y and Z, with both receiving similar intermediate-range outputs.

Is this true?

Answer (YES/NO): NO